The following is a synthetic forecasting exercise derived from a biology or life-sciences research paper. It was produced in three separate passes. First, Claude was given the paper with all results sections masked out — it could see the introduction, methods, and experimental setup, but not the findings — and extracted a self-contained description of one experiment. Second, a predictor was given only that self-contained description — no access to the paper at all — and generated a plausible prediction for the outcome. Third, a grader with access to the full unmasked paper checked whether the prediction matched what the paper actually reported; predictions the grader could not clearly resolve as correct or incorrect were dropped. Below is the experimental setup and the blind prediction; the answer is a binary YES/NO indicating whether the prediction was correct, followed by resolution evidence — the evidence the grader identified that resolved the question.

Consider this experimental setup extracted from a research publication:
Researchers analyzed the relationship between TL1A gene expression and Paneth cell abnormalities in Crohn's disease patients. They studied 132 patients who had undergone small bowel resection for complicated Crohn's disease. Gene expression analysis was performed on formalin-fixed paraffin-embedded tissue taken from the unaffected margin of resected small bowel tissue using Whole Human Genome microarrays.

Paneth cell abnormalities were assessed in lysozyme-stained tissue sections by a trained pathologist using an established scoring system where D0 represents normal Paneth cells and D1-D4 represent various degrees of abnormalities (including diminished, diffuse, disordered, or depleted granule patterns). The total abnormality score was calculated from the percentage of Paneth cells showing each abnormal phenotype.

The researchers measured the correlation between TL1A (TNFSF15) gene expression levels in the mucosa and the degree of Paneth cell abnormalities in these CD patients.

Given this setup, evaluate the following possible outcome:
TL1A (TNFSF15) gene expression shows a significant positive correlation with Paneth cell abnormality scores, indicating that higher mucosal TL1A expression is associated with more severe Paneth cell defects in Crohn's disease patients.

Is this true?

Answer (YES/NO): YES